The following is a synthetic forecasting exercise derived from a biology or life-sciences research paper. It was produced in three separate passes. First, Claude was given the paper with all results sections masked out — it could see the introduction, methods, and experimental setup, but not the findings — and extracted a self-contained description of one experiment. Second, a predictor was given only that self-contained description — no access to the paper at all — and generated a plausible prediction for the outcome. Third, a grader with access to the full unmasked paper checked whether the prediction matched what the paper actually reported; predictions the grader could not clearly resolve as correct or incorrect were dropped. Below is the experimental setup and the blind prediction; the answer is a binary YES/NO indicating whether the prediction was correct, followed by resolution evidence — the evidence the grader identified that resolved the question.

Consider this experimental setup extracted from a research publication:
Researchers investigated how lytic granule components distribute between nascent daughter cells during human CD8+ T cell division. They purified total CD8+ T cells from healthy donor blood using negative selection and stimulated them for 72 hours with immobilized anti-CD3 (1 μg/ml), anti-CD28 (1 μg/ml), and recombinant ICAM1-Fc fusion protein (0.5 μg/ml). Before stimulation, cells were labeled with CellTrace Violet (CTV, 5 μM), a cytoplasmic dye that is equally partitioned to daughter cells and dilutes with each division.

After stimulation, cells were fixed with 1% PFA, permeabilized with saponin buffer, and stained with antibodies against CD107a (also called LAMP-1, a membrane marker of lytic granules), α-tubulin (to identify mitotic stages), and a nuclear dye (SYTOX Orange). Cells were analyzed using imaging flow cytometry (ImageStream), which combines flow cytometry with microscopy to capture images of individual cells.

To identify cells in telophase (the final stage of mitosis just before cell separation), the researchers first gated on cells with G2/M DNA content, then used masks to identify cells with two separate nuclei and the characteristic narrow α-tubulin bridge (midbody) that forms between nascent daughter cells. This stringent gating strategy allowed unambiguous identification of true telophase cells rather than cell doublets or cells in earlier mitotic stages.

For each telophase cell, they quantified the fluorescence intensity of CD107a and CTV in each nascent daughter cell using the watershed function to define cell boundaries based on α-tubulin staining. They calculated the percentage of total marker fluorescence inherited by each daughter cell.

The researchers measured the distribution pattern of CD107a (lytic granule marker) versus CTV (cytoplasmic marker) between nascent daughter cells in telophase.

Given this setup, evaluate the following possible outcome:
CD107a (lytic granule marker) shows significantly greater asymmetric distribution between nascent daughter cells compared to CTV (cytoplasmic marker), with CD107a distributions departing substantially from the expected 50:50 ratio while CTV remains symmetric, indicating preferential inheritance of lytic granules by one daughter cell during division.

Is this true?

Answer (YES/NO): YES